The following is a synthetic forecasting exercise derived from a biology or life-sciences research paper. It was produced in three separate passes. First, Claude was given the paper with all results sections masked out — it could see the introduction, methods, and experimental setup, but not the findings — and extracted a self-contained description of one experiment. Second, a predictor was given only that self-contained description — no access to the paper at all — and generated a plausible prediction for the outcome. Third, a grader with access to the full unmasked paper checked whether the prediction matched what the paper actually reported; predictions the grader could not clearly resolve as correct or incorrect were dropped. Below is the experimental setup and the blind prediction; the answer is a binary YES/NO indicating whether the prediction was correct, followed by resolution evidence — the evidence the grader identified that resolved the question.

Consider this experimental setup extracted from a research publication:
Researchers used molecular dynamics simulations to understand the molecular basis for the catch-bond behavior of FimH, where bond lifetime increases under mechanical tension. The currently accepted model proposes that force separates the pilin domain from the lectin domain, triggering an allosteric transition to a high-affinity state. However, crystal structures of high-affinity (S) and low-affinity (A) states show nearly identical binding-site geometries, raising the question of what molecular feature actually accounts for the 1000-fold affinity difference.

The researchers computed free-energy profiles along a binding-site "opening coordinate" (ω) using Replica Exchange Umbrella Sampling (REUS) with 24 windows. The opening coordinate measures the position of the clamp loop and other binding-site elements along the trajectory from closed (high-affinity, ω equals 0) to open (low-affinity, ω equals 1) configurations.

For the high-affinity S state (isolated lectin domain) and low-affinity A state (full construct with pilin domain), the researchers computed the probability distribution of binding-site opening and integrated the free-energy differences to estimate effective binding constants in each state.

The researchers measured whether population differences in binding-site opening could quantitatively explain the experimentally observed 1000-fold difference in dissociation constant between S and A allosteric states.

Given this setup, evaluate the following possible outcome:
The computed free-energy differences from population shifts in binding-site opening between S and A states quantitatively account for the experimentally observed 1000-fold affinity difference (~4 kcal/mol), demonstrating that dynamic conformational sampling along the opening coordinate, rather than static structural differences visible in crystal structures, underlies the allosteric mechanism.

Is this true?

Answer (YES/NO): NO